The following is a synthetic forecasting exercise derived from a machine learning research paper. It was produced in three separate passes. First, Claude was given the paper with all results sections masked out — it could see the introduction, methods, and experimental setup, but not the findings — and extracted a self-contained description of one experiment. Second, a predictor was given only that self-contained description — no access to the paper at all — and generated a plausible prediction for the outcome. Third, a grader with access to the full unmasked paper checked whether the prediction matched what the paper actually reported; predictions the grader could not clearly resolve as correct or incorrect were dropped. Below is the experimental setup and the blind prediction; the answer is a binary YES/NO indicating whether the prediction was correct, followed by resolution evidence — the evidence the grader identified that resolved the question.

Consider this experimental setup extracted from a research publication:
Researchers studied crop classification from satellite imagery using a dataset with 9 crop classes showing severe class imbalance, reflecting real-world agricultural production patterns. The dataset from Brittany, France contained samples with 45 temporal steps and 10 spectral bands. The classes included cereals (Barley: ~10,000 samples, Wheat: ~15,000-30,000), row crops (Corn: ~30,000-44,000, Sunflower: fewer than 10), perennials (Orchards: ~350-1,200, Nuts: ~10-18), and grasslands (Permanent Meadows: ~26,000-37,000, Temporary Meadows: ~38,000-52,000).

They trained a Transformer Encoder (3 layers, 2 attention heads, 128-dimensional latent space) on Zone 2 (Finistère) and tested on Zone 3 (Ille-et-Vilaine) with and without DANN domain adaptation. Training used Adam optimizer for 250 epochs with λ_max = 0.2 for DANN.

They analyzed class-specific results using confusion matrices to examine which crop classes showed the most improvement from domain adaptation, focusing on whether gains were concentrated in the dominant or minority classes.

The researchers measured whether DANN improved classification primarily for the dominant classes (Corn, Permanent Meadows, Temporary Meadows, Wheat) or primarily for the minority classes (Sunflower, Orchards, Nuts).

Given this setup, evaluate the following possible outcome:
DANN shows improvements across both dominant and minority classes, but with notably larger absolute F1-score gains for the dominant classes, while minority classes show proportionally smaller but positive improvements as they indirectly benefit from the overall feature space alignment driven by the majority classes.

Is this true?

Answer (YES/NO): NO